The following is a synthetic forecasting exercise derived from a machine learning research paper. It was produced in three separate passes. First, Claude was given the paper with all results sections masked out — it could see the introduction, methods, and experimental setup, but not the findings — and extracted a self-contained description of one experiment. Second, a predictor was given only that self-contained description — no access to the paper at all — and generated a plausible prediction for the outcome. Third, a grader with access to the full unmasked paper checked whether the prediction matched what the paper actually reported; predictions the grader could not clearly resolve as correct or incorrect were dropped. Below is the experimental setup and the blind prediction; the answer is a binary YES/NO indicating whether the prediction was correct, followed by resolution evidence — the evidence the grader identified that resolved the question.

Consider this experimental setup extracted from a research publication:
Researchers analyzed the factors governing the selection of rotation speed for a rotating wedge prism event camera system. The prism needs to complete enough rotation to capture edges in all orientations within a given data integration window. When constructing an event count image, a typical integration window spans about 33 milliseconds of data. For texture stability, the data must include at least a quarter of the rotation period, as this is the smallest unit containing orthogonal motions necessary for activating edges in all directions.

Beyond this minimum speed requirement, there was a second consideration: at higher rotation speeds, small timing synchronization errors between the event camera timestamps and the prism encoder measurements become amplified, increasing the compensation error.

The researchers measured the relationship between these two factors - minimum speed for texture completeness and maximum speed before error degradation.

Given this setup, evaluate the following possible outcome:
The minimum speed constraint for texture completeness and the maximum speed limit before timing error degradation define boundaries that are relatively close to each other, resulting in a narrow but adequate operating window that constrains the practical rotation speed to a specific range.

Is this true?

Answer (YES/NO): YES